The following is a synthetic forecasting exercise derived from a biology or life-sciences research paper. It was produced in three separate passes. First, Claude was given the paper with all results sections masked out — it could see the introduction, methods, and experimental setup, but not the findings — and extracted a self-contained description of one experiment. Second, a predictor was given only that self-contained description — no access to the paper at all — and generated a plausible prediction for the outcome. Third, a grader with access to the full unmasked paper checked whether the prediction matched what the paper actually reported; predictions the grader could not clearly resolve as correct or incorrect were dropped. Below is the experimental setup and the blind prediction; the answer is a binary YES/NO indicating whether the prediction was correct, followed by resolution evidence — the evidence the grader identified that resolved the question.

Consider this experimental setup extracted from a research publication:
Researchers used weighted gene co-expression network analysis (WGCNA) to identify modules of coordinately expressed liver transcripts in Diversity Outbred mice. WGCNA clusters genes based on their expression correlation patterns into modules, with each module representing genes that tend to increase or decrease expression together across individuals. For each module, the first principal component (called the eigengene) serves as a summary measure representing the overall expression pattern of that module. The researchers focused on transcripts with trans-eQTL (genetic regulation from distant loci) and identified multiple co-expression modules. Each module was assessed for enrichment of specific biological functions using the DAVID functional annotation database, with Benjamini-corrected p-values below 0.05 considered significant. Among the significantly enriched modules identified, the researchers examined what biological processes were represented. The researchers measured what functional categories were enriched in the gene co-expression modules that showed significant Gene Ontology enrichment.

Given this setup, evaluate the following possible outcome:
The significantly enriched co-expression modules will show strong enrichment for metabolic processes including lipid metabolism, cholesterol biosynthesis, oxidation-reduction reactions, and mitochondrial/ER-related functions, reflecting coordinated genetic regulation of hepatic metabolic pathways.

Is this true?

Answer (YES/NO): NO